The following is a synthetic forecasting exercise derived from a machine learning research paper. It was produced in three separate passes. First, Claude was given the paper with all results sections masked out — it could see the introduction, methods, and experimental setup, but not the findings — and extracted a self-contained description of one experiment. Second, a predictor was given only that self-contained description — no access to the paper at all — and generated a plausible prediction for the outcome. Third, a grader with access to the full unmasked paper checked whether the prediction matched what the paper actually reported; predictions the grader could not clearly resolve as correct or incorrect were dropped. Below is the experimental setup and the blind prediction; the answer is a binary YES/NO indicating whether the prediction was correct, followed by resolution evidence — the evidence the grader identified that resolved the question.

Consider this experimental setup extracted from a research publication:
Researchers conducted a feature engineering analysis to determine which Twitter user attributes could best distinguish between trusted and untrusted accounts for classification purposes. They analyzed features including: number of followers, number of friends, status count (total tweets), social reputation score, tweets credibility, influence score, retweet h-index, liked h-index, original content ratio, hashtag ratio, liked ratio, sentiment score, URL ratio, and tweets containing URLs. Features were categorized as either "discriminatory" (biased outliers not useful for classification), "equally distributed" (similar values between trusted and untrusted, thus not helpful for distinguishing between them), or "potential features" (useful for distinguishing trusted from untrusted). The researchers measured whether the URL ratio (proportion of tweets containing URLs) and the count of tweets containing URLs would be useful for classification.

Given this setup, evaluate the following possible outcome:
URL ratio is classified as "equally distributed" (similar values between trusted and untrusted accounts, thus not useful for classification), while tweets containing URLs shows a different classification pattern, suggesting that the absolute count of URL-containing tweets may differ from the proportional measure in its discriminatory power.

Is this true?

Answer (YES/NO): NO